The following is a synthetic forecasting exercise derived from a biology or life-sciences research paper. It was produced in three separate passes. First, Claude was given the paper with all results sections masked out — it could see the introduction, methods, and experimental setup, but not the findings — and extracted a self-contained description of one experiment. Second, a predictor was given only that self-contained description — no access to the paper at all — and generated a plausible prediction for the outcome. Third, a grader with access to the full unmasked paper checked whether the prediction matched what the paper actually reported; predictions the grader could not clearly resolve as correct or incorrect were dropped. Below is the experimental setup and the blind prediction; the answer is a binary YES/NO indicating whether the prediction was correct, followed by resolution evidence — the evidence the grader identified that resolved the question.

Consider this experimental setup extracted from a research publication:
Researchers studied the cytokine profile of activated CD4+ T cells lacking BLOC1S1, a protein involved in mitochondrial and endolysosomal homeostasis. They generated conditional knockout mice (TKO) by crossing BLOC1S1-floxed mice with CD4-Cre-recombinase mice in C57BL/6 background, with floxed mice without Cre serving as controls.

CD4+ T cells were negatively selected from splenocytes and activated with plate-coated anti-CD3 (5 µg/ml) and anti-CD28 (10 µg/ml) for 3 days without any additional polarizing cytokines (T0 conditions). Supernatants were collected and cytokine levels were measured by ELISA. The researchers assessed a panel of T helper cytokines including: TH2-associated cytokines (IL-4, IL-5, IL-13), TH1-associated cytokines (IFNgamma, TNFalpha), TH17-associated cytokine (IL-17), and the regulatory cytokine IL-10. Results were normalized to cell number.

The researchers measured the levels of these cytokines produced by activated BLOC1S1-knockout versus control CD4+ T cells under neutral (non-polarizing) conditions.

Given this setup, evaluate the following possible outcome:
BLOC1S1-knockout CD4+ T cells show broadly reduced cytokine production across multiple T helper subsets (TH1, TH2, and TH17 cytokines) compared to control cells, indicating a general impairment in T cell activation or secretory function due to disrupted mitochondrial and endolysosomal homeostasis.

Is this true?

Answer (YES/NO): NO